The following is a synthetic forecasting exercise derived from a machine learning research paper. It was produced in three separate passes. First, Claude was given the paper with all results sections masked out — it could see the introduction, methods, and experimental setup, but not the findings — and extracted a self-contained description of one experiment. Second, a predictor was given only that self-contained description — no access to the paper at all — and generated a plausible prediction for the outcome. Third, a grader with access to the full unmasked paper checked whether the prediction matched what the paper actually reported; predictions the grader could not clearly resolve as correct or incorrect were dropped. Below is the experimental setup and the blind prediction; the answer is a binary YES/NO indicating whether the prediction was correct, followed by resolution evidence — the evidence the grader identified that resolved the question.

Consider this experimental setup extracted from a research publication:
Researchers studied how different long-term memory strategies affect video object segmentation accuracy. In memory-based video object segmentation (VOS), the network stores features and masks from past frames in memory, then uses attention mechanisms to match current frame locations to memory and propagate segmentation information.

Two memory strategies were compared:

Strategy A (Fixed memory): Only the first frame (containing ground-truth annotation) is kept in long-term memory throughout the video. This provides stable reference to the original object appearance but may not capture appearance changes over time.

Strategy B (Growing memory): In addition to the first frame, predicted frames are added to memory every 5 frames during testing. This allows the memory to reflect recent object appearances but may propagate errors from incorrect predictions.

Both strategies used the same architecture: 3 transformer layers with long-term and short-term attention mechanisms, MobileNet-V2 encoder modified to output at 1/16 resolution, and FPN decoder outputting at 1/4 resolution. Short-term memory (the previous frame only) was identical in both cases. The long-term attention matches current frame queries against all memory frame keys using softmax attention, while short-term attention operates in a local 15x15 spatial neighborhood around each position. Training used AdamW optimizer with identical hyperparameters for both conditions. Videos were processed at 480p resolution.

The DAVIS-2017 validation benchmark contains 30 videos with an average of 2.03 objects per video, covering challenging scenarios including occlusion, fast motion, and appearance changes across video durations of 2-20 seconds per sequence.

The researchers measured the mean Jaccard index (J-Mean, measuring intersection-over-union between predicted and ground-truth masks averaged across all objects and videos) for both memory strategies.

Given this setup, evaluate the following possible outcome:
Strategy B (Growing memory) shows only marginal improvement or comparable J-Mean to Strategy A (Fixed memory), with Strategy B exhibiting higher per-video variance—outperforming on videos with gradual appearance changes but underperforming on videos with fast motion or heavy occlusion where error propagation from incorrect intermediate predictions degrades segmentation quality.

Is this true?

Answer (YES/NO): NO